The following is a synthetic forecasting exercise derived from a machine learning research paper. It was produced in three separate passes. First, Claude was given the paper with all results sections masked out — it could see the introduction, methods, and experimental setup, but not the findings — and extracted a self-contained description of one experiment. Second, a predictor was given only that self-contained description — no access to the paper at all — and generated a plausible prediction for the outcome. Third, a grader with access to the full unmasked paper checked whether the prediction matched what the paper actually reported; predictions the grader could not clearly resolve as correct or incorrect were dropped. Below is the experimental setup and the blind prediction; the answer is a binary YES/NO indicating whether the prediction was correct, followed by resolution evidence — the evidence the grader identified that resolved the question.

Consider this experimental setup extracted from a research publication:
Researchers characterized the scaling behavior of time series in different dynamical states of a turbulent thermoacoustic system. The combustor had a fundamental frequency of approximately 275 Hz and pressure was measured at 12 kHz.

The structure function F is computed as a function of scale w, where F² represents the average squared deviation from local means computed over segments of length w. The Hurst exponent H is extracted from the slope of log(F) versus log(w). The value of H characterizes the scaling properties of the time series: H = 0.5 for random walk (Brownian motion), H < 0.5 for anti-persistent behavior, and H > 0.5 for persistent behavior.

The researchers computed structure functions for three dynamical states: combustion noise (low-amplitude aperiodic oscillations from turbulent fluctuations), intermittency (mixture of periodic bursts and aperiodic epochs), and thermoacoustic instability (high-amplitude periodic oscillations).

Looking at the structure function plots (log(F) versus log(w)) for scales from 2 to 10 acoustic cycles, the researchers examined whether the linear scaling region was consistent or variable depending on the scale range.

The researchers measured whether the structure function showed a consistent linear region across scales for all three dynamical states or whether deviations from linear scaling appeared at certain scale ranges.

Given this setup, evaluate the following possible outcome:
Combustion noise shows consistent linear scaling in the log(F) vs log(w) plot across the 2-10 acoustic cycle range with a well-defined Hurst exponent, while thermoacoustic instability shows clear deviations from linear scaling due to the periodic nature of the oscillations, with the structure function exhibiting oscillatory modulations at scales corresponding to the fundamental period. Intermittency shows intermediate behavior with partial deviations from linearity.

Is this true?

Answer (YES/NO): NO